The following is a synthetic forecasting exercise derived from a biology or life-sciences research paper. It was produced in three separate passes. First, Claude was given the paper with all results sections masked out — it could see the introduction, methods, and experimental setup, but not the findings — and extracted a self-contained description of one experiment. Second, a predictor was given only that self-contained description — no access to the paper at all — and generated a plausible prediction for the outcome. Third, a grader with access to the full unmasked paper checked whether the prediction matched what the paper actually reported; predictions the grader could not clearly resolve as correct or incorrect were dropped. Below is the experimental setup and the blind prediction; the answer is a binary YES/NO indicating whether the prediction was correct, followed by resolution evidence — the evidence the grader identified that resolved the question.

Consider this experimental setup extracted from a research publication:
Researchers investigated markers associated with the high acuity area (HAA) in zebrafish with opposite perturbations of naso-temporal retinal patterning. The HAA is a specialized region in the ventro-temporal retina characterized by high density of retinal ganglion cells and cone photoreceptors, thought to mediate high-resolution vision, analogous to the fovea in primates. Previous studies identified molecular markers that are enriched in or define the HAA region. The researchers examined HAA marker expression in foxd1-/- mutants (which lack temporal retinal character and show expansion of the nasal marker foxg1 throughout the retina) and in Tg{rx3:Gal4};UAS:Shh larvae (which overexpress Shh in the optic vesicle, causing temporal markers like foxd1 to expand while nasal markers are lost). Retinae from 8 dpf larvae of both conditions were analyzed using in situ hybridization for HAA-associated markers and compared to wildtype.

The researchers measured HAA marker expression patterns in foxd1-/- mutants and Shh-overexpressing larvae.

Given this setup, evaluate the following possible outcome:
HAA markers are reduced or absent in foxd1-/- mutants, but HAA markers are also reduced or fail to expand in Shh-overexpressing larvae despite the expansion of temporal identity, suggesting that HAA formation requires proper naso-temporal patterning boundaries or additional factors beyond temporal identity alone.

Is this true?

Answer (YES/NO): NO